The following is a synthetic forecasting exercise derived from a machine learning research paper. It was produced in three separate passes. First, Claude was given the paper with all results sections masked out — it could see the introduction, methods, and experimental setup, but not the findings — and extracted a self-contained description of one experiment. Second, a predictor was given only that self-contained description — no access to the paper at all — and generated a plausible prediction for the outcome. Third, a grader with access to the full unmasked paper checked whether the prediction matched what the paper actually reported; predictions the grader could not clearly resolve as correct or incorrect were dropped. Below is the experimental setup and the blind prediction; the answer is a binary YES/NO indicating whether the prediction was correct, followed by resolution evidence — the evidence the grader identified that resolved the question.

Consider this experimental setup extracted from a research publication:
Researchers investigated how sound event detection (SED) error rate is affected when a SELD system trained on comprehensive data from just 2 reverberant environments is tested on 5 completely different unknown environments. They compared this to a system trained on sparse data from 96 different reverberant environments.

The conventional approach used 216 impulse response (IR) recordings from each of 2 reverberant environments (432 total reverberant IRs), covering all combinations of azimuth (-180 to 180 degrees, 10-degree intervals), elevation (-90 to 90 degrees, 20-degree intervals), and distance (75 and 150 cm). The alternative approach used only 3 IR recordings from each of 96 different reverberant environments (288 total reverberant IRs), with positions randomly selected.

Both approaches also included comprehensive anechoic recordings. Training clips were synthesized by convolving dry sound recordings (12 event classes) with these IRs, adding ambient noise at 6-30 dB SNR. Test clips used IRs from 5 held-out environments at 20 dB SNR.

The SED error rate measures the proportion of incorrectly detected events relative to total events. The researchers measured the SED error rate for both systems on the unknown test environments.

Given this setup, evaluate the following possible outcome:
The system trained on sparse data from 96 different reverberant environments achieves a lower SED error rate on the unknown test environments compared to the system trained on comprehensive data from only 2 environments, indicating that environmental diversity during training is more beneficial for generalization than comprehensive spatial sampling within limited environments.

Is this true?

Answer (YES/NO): YES